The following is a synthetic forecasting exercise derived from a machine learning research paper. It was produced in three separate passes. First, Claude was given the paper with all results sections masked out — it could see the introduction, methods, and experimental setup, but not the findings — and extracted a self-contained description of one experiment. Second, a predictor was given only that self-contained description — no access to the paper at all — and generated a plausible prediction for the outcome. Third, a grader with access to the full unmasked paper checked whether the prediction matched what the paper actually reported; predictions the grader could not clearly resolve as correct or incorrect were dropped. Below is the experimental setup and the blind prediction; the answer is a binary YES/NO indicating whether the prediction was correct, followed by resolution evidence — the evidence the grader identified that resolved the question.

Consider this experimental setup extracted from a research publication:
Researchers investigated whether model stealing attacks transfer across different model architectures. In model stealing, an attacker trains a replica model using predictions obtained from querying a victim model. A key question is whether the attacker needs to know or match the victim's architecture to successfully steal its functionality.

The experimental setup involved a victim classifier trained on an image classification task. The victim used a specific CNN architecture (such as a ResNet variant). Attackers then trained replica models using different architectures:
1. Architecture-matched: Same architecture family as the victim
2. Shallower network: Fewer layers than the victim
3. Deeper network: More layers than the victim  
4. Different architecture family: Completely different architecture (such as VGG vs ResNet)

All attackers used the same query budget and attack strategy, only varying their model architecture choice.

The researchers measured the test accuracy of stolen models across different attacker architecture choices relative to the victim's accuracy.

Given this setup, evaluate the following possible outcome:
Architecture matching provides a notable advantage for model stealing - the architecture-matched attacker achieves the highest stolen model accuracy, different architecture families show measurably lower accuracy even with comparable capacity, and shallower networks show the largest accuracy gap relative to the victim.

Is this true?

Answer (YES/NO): NO